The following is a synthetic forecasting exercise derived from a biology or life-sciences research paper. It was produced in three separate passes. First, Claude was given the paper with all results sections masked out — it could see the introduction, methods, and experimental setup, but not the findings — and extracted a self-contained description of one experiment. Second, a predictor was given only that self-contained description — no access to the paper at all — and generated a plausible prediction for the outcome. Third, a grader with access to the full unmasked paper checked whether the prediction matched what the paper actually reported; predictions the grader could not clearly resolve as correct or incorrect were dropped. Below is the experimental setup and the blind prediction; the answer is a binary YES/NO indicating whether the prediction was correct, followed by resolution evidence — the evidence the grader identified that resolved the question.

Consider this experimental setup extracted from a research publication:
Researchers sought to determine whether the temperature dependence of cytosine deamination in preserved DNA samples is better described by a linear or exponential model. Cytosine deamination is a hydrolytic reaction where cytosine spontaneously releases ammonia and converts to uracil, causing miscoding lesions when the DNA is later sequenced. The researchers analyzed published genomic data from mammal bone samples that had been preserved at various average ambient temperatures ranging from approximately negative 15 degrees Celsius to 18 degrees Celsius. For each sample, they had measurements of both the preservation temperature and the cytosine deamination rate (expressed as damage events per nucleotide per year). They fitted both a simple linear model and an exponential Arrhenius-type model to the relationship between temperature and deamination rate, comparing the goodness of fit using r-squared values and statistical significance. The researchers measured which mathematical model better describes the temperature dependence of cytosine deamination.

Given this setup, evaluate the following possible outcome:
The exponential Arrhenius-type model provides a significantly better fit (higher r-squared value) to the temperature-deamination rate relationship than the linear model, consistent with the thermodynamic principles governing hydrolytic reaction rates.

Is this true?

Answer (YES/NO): YES